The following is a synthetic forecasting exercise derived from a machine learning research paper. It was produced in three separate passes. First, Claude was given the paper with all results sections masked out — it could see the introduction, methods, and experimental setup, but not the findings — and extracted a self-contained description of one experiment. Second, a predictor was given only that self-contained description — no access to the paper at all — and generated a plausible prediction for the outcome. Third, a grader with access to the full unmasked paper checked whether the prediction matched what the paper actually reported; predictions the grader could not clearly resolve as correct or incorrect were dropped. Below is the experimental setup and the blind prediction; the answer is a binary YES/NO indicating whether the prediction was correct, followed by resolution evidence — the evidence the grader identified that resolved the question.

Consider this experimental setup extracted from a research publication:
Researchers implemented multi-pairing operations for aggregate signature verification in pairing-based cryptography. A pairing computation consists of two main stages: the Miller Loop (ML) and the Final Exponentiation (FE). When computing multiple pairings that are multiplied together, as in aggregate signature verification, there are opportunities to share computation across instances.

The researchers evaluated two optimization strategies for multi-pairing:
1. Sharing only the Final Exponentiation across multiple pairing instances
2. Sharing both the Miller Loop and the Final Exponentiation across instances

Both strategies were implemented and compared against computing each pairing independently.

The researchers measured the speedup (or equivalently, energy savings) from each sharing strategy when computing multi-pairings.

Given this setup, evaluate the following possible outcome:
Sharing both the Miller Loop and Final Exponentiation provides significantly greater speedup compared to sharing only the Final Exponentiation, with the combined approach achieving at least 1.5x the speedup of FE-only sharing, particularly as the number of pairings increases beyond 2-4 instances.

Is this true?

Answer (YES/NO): NO